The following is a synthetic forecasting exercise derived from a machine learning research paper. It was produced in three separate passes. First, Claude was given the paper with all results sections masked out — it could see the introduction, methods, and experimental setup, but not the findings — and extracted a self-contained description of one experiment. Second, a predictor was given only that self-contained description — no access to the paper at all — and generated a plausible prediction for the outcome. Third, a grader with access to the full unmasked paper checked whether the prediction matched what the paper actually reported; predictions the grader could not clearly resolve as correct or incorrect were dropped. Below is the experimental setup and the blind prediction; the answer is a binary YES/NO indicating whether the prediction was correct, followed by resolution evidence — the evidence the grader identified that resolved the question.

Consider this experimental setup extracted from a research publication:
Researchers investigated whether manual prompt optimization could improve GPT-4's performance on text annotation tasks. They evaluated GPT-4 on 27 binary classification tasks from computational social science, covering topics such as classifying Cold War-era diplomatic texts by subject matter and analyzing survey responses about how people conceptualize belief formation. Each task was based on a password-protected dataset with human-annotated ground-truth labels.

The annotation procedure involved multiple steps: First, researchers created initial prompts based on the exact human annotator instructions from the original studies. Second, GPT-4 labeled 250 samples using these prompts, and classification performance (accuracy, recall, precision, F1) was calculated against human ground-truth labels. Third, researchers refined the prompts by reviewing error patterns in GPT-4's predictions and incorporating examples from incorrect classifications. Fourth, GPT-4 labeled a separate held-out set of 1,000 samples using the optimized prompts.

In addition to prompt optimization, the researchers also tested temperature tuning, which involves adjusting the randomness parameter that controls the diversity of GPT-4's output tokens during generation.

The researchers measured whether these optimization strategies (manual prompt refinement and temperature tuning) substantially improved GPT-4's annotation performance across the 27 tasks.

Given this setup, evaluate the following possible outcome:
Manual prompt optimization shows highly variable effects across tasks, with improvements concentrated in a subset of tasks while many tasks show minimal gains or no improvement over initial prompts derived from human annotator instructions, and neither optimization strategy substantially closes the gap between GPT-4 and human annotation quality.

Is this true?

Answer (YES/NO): NO